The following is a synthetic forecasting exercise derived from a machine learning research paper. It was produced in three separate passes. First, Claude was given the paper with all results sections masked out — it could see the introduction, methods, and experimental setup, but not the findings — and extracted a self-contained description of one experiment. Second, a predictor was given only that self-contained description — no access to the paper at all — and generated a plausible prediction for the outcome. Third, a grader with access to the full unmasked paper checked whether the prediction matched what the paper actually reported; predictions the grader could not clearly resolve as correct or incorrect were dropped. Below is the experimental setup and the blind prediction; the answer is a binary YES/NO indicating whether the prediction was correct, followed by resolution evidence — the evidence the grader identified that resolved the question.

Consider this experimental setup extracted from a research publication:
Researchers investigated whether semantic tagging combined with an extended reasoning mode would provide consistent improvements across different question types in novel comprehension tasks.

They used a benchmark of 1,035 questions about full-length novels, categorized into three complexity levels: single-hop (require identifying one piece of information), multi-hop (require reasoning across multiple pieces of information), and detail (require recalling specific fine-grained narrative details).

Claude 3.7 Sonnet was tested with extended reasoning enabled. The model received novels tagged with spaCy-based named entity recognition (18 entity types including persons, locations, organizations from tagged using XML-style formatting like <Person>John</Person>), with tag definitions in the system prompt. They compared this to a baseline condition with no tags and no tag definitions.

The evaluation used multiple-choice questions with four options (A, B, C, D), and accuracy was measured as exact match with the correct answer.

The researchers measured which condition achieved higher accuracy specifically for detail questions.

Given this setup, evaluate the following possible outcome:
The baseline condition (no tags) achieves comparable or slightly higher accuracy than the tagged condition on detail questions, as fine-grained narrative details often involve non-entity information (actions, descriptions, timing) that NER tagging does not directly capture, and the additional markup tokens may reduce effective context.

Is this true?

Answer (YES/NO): YES